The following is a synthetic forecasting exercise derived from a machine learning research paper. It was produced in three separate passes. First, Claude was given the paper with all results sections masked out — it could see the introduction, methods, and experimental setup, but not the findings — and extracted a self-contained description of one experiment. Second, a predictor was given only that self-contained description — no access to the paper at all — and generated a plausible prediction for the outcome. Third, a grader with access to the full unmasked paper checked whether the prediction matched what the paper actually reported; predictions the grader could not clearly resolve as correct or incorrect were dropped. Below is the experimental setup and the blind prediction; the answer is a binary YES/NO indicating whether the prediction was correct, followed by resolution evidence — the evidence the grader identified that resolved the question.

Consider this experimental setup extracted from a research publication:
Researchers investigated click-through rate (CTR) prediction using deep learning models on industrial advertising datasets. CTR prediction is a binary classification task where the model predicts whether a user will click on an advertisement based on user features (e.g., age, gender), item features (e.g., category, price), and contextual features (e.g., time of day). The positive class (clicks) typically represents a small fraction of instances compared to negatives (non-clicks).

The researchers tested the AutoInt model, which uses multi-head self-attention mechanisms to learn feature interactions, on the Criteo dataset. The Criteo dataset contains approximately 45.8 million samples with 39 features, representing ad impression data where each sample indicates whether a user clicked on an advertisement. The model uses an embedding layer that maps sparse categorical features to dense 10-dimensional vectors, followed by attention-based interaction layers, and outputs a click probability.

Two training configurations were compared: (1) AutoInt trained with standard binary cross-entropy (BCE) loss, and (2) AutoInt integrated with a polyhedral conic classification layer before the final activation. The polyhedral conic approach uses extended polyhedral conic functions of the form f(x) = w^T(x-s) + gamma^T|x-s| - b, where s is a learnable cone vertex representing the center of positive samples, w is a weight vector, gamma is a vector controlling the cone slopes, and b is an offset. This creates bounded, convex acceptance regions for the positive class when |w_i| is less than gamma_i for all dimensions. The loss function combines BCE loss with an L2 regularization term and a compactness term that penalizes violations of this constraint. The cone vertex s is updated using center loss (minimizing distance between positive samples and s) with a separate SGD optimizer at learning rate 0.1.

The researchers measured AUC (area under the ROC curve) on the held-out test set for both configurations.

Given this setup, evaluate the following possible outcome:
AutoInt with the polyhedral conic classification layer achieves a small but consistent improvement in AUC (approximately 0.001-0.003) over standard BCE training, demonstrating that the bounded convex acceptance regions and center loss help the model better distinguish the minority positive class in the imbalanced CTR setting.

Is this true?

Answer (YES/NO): NO